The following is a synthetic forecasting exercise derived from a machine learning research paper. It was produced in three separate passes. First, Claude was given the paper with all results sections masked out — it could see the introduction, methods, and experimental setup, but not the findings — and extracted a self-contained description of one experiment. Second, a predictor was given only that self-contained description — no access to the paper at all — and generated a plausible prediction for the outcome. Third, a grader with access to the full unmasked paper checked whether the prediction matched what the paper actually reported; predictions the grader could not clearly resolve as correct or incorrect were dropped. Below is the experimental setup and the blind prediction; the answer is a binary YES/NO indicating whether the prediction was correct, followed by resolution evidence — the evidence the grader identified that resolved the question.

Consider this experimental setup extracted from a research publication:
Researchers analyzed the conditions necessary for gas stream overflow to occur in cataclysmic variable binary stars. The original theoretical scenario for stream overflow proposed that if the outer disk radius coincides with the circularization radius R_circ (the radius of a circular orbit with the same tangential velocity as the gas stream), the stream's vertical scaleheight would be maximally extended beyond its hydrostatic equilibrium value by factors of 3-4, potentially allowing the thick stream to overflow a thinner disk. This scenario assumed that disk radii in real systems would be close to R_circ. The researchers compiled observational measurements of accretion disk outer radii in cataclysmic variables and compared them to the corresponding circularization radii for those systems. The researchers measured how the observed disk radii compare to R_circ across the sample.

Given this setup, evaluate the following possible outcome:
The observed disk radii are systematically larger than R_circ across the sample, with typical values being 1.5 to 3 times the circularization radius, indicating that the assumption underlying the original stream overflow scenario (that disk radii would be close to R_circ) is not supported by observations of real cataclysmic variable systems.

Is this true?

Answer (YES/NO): YES